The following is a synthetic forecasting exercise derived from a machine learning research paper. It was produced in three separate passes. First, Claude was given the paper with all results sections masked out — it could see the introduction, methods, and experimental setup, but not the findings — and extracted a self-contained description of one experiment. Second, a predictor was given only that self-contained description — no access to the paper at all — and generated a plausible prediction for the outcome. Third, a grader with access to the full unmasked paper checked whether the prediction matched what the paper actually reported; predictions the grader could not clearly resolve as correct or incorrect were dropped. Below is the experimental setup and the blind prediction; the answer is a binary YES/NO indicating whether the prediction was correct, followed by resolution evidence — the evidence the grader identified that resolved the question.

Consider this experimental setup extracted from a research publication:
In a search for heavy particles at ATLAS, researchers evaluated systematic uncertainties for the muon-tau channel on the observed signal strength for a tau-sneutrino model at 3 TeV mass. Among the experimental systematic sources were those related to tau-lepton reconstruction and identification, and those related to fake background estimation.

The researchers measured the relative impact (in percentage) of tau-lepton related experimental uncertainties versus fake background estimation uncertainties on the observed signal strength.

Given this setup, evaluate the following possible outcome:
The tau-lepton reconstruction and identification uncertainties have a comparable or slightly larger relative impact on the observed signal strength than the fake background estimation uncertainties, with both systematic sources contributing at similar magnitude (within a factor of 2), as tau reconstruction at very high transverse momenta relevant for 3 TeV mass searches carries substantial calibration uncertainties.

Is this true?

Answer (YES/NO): YES